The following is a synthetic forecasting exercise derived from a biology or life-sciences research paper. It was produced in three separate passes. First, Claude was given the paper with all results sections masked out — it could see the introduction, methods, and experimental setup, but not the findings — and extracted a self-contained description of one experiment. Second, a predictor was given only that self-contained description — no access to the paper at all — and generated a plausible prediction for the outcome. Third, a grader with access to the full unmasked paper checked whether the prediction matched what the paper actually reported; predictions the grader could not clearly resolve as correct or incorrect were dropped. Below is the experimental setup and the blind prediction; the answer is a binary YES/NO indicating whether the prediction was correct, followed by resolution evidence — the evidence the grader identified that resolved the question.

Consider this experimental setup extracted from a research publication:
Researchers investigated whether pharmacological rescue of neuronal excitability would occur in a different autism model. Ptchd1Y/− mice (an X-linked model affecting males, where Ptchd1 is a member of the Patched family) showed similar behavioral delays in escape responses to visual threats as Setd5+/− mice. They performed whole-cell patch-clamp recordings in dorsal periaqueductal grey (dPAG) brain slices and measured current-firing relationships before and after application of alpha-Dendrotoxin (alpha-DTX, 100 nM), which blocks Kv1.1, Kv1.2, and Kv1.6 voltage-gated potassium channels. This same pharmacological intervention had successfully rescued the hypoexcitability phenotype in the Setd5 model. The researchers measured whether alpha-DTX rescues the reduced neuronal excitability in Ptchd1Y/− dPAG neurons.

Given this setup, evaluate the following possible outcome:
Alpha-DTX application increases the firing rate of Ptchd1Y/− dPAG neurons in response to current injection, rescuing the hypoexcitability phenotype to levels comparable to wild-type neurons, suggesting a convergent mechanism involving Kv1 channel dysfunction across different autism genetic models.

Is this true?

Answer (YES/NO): NO